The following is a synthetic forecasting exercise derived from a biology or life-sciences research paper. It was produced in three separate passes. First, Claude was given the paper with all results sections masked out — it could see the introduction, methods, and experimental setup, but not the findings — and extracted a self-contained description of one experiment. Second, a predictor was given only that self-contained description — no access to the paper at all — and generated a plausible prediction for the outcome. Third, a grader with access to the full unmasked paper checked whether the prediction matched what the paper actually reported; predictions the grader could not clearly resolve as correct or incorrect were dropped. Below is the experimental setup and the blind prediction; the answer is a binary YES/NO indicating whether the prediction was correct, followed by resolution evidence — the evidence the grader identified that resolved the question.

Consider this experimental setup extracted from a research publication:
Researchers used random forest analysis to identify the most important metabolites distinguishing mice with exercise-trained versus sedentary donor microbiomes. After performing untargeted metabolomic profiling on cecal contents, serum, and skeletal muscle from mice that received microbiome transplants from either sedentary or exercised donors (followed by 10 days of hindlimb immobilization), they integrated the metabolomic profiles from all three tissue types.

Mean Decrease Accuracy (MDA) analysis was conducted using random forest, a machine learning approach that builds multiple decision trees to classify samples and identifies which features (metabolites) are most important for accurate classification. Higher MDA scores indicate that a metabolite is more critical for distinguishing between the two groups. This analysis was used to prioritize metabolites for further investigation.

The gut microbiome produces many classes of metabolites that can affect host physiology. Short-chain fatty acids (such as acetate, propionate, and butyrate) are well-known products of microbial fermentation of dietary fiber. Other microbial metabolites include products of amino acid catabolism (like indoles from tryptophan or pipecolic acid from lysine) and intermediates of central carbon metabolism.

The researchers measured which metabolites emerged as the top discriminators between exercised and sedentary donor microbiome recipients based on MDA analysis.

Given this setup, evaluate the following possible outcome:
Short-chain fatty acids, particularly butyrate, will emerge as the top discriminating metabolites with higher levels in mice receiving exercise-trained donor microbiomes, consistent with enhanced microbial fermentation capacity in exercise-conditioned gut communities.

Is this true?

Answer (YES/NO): NO